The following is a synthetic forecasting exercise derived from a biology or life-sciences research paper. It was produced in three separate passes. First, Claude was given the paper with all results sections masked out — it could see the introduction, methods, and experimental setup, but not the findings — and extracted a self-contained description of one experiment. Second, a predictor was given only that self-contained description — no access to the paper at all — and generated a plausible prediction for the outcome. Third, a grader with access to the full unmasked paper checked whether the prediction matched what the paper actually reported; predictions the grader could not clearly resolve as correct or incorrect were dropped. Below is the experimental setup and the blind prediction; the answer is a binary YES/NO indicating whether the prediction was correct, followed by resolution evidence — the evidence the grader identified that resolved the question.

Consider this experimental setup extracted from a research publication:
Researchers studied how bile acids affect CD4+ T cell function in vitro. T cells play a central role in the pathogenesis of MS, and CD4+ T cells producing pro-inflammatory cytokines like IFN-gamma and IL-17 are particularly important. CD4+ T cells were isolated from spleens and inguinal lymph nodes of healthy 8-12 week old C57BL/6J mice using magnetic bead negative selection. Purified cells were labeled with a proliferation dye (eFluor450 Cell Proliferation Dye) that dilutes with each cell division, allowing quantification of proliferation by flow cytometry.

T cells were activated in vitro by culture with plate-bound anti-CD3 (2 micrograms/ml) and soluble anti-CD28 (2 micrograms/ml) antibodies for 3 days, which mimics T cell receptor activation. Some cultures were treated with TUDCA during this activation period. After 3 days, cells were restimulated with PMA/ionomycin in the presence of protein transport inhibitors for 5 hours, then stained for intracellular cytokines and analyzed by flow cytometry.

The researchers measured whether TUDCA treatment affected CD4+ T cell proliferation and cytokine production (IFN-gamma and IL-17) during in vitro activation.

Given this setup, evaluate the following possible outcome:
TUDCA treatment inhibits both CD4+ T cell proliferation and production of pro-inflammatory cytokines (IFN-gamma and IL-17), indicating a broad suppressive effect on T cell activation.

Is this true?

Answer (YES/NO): NO